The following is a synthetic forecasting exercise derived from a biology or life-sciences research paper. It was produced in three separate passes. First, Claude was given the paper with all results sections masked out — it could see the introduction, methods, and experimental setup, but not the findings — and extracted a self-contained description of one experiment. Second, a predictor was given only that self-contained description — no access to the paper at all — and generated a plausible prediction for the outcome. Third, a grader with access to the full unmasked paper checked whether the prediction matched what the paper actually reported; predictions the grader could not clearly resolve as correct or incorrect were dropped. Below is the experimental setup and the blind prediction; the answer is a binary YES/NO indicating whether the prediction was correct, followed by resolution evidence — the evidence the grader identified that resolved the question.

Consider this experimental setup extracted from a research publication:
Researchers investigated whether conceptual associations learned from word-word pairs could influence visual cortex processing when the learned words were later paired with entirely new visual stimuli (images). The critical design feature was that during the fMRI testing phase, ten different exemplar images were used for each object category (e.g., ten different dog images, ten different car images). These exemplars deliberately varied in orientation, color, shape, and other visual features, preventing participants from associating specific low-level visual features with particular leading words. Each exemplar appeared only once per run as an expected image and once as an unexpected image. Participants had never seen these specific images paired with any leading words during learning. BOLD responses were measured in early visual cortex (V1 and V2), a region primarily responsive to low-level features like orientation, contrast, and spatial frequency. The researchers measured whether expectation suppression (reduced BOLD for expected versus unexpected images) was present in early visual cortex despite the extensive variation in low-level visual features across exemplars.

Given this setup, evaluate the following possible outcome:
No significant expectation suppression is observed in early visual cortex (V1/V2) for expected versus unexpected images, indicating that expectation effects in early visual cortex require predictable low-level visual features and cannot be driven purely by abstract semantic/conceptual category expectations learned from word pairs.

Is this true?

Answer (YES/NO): NO